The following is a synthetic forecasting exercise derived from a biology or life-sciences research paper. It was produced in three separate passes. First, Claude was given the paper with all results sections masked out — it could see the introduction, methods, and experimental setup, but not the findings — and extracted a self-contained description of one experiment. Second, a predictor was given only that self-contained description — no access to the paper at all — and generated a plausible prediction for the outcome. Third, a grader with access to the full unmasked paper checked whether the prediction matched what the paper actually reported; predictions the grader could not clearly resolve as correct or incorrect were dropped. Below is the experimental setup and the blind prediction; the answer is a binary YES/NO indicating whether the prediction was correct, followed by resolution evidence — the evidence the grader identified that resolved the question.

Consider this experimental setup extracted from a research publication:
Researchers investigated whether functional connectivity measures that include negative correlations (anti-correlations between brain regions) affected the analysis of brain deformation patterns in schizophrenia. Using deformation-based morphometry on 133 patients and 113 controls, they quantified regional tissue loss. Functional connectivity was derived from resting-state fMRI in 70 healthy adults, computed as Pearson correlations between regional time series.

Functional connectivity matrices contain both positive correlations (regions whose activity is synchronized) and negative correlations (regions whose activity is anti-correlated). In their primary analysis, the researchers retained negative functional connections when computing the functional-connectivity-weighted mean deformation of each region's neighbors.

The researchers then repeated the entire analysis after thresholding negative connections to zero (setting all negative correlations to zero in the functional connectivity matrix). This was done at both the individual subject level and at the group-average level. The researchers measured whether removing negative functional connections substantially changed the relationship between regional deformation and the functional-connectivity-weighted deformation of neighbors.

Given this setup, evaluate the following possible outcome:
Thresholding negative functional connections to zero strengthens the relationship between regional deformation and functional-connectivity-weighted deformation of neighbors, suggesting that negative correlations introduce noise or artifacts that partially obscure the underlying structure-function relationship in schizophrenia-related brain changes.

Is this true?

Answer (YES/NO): NO